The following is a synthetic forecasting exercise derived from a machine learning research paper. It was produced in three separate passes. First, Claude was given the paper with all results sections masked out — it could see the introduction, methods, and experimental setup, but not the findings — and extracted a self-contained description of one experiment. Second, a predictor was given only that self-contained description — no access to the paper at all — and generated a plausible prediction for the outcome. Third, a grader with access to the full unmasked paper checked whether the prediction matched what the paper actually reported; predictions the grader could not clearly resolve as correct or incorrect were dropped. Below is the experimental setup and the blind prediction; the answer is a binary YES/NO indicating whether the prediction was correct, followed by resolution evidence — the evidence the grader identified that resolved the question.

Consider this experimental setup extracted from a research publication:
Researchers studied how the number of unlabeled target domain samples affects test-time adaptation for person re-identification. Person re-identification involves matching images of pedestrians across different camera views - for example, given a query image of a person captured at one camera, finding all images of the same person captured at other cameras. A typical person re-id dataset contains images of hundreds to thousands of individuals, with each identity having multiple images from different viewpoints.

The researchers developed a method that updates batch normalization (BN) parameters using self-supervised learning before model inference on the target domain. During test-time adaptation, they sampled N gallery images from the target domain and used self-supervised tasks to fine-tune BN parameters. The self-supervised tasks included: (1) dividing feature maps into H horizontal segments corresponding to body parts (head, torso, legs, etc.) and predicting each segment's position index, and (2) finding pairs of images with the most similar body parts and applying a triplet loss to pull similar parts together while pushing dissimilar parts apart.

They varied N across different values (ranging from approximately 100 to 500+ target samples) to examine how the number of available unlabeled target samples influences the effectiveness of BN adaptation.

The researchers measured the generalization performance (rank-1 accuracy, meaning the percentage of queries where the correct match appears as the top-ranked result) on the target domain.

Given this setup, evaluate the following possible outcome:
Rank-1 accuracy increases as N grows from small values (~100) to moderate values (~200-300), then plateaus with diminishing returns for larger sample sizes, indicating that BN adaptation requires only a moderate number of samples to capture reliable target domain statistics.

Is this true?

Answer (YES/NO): NO